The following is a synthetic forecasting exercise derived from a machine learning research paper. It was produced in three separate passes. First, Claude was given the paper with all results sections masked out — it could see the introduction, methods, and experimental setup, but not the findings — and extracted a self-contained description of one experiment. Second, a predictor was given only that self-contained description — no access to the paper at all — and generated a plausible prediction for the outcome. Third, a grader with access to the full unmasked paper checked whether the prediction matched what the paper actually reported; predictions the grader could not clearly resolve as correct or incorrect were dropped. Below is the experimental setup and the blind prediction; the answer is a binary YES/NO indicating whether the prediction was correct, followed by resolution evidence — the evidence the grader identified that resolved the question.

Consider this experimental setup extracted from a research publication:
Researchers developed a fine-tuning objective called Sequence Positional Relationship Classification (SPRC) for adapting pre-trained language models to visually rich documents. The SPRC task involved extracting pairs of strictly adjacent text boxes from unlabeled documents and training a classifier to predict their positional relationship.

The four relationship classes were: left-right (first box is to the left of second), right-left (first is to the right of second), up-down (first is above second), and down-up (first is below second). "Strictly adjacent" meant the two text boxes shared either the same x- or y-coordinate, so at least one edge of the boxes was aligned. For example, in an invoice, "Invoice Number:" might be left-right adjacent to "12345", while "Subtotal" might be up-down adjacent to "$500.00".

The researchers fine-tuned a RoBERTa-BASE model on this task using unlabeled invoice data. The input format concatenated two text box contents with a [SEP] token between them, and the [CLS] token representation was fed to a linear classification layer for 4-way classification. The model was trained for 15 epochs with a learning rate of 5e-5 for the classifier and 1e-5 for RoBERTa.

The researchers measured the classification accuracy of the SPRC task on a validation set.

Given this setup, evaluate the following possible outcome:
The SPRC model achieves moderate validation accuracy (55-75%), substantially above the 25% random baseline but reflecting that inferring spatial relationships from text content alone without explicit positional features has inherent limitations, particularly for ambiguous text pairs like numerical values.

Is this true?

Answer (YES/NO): NO